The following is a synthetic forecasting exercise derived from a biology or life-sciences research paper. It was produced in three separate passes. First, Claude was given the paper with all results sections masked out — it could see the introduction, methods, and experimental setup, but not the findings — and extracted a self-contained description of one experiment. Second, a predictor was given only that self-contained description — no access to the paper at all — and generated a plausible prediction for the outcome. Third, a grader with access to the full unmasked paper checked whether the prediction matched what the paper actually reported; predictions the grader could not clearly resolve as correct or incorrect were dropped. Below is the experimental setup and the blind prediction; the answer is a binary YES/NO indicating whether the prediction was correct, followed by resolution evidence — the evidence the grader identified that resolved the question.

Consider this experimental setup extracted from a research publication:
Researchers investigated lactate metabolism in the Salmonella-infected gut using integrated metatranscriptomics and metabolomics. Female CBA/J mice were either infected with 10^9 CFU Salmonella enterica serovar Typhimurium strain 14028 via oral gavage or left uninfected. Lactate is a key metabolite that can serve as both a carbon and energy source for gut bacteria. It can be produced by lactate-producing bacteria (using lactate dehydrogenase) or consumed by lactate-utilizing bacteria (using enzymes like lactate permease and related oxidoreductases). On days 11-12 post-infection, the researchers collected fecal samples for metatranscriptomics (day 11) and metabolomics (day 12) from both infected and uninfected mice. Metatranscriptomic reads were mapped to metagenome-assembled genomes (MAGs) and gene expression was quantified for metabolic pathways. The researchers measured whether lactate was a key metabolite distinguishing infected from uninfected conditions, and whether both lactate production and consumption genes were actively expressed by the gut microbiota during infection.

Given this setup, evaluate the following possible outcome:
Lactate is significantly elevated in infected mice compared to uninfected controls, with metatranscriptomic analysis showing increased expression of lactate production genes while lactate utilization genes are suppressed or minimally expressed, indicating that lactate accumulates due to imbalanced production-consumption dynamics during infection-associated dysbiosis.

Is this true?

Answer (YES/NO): NO